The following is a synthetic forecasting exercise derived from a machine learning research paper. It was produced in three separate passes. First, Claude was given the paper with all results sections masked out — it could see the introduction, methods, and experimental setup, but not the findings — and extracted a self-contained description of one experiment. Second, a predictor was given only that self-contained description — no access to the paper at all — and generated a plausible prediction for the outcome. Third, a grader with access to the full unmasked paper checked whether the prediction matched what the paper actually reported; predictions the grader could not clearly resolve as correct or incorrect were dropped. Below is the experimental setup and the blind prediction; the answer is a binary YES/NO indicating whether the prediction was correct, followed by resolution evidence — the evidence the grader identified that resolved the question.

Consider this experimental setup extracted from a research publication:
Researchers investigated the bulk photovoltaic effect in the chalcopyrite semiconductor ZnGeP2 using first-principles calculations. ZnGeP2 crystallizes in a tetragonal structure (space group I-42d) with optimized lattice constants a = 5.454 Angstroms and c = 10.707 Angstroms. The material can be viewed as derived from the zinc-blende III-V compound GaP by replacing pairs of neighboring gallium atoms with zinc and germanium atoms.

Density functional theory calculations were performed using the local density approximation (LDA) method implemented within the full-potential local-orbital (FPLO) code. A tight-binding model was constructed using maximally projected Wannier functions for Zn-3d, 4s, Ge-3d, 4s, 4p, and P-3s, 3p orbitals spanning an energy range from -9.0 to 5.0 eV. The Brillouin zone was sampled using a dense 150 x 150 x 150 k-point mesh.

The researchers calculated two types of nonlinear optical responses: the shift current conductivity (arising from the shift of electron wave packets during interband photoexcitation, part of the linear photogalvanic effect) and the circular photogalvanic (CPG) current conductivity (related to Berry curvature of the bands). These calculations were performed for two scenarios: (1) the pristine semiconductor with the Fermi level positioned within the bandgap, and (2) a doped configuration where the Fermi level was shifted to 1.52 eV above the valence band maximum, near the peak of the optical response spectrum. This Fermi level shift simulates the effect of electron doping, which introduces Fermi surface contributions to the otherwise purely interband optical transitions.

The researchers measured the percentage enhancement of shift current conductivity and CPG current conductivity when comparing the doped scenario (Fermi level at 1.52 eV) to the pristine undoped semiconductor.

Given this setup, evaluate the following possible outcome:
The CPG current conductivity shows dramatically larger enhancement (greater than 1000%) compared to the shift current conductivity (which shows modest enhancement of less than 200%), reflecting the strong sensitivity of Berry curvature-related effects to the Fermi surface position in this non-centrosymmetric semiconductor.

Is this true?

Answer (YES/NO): NO